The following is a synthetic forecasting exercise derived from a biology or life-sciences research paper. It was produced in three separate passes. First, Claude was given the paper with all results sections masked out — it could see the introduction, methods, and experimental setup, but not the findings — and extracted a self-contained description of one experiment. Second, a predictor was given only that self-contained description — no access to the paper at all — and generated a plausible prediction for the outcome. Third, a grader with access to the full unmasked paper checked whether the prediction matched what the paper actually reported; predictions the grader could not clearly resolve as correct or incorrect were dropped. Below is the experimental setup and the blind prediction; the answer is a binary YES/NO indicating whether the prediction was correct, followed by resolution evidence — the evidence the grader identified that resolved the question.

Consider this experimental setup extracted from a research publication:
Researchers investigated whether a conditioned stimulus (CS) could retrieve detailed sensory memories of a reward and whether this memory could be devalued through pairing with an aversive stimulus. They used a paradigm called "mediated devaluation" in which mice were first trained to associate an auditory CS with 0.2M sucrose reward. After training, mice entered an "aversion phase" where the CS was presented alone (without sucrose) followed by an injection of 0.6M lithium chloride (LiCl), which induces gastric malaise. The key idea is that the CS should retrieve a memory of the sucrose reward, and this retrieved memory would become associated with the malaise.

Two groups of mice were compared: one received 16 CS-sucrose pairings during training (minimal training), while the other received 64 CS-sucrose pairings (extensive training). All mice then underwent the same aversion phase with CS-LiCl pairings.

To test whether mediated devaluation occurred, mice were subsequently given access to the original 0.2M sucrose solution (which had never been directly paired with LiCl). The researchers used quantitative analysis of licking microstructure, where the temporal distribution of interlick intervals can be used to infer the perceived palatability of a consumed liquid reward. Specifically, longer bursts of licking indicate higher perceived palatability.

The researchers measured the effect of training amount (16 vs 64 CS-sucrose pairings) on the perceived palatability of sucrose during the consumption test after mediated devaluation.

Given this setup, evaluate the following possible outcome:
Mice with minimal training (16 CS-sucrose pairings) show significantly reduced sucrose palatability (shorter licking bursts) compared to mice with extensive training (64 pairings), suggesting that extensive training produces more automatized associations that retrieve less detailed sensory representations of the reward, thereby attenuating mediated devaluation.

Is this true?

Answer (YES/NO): YES